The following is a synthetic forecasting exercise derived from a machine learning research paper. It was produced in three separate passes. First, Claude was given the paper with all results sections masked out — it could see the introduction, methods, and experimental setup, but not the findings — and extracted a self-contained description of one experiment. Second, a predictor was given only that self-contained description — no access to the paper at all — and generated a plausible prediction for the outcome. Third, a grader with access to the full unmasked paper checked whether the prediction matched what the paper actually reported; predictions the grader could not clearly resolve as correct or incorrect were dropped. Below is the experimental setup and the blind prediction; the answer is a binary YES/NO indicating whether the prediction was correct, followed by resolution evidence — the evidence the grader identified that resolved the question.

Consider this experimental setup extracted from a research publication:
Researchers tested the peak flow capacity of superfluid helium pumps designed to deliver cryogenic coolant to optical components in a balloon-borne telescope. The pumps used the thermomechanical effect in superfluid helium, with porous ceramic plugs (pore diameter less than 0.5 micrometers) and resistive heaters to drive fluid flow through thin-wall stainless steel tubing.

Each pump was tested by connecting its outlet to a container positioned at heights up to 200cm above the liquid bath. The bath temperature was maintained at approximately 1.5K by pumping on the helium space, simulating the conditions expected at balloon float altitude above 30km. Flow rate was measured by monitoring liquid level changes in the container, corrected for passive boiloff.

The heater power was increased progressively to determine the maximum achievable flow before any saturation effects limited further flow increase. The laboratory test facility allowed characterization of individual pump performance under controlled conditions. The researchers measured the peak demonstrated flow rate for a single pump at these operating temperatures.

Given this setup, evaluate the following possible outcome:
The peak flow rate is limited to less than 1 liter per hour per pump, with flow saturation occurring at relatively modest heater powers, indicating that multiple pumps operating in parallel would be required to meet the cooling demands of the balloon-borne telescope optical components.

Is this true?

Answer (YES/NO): NO